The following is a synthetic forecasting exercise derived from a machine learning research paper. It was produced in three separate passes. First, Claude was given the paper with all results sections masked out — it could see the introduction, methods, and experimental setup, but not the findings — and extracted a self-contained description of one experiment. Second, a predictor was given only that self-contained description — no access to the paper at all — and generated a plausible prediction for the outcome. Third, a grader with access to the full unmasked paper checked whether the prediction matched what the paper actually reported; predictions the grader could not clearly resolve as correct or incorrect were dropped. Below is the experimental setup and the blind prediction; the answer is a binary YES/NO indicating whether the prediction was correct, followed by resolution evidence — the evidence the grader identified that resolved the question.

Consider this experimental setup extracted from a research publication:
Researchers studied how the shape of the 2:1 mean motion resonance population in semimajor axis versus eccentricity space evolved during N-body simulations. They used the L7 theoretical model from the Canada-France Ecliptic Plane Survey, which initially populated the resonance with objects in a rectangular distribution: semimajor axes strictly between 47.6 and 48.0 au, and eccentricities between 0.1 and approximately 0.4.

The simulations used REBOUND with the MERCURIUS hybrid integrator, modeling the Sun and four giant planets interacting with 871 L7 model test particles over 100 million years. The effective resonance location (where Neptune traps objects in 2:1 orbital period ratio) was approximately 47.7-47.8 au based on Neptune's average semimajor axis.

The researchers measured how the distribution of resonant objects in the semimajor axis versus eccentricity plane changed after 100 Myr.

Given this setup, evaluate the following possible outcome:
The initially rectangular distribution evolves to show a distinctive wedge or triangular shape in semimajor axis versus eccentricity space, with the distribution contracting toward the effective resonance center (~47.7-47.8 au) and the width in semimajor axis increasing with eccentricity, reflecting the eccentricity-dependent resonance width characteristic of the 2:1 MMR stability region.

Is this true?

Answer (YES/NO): NO